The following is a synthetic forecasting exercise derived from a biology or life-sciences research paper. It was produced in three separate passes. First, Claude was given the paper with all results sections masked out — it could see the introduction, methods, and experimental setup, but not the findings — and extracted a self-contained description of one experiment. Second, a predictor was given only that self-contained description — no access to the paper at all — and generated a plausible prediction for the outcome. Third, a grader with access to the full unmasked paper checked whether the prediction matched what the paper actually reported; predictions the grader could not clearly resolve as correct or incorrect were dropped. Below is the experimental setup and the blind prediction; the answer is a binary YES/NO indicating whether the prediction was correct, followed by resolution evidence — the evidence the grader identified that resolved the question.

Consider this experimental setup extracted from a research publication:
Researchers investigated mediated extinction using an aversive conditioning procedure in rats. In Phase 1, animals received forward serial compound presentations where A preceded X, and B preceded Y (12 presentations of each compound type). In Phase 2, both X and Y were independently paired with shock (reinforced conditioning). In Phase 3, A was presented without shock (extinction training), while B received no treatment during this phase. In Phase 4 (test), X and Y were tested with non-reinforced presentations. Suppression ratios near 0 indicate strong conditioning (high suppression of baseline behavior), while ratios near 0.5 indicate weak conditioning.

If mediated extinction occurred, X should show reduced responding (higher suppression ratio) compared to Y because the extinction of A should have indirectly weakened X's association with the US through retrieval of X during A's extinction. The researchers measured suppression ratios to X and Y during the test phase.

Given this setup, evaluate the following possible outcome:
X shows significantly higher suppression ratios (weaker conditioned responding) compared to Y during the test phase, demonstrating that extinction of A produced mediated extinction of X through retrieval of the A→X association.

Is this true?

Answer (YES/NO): YES